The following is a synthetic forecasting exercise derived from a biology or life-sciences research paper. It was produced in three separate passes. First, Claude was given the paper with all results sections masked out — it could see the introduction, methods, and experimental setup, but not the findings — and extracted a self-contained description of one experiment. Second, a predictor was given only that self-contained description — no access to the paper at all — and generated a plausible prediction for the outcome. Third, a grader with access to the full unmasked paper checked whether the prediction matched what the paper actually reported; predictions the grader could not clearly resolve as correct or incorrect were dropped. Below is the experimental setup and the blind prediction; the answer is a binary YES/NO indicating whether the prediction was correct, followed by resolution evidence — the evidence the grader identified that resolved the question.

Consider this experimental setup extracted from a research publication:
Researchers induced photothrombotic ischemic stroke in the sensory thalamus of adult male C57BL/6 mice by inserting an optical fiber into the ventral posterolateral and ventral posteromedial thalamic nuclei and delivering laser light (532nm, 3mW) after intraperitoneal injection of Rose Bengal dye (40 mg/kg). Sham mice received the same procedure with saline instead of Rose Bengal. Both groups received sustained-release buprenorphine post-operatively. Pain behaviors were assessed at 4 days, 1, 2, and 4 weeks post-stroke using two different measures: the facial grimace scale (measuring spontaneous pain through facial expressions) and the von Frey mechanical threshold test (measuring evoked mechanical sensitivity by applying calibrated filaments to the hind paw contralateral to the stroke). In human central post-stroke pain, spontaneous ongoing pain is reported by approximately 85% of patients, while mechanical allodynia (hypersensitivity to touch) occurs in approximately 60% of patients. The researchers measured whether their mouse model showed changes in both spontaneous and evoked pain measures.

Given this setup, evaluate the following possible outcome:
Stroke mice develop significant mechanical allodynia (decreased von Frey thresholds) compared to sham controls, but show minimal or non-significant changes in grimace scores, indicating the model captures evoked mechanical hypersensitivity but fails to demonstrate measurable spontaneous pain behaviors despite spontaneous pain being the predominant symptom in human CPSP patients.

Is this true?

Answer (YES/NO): NO